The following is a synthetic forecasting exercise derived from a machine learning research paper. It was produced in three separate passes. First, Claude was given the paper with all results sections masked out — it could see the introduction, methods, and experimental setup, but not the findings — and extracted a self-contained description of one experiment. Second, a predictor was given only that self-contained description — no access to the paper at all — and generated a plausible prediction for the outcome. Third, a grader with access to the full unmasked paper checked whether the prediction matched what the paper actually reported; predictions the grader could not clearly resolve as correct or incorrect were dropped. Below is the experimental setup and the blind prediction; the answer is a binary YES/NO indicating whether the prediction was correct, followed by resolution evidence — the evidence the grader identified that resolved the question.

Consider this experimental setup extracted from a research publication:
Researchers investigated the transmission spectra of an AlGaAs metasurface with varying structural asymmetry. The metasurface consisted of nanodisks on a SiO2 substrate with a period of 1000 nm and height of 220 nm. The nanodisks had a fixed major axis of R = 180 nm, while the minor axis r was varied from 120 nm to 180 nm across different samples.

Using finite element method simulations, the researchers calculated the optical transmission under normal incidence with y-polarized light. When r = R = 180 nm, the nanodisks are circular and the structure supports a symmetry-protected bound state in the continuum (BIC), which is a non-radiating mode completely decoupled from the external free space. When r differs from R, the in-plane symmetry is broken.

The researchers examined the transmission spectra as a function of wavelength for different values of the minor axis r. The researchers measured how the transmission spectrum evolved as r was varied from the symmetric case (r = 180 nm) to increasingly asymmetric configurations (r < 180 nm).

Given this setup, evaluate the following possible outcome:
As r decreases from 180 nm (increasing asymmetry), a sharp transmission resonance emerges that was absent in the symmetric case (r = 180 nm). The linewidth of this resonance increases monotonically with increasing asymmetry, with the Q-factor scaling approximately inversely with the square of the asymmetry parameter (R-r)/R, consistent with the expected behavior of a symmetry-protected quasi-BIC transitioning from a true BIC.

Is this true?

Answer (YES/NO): YES